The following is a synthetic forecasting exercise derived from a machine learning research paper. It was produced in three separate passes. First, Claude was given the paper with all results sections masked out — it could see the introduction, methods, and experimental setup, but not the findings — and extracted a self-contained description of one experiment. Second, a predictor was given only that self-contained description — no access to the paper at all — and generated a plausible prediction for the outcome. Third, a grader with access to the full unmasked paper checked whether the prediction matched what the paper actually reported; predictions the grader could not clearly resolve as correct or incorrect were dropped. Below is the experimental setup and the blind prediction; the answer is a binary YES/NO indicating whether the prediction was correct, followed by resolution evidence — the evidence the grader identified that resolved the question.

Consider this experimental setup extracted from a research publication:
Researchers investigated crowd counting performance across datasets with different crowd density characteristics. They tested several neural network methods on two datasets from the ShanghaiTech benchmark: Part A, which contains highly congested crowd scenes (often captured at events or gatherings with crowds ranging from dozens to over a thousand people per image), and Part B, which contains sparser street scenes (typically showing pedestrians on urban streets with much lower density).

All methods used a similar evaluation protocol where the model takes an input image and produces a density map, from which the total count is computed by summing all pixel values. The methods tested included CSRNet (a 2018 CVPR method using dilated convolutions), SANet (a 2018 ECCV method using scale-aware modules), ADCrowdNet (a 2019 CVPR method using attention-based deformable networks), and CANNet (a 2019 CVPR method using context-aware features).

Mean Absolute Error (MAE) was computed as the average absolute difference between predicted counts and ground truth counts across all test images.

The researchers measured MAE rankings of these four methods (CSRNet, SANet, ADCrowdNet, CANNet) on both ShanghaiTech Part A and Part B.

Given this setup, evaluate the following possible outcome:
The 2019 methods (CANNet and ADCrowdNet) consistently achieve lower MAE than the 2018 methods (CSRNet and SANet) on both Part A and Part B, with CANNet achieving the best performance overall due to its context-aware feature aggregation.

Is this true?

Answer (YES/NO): NO